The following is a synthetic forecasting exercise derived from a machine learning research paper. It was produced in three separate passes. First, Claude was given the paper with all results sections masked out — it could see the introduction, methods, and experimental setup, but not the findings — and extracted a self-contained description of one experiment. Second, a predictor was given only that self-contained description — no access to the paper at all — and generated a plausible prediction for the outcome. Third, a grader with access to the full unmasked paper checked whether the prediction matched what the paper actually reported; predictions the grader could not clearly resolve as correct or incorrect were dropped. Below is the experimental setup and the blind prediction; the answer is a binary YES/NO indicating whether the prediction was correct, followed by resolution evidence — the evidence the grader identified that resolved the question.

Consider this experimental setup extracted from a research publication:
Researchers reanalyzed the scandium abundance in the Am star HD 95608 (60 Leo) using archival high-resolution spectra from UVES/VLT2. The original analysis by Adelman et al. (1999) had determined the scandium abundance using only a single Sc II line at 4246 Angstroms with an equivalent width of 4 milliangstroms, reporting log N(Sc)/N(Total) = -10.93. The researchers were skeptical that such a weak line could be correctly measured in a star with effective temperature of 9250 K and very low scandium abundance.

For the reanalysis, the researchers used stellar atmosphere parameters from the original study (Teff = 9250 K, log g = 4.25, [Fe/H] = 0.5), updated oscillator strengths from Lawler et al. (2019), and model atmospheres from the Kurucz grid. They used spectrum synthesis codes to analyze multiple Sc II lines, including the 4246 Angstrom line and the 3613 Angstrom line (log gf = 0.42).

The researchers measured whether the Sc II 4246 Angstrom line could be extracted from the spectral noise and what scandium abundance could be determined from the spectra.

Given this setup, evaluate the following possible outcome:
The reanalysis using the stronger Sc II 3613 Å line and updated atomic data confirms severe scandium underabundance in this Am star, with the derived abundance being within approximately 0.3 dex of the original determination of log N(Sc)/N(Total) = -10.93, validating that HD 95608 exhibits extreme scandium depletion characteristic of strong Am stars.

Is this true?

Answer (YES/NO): NO